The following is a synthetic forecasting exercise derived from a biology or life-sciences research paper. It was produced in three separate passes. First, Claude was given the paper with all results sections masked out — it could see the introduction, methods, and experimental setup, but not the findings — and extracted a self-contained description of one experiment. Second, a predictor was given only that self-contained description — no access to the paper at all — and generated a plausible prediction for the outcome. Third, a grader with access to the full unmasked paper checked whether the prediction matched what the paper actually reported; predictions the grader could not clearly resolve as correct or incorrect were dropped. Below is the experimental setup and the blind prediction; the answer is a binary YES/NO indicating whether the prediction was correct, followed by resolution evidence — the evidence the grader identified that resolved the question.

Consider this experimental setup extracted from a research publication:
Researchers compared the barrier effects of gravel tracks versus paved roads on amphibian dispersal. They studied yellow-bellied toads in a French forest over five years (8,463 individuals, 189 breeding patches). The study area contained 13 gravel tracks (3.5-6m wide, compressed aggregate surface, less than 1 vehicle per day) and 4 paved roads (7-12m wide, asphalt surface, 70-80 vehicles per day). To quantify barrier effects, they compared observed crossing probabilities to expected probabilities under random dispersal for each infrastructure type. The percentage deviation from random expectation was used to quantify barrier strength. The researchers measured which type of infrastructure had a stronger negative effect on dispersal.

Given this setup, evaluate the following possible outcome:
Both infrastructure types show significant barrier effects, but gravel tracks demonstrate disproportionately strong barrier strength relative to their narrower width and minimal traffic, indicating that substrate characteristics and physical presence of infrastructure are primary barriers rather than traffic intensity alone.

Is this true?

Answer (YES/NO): NO